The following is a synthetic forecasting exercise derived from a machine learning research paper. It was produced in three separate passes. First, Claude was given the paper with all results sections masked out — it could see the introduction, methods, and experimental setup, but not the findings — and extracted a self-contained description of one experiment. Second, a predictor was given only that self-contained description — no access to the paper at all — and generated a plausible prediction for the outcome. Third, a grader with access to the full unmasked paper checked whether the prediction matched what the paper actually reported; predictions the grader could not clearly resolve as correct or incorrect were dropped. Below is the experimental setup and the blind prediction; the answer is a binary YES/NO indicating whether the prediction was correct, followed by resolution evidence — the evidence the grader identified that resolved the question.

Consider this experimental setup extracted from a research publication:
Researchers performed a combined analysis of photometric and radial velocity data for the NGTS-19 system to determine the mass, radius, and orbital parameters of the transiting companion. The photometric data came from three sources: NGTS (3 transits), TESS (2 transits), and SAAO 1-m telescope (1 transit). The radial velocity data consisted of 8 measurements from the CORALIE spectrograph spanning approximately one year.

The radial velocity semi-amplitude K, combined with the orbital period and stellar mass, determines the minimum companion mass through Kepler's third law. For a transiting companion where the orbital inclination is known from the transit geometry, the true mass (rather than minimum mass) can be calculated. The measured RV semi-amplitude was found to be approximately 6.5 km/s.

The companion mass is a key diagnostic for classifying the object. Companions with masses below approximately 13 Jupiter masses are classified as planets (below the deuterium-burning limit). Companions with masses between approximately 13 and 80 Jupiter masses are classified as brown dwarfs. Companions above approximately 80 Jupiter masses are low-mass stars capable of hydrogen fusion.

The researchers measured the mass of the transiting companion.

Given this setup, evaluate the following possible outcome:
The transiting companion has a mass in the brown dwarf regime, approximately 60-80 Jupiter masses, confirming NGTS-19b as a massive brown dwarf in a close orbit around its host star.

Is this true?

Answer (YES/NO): YES